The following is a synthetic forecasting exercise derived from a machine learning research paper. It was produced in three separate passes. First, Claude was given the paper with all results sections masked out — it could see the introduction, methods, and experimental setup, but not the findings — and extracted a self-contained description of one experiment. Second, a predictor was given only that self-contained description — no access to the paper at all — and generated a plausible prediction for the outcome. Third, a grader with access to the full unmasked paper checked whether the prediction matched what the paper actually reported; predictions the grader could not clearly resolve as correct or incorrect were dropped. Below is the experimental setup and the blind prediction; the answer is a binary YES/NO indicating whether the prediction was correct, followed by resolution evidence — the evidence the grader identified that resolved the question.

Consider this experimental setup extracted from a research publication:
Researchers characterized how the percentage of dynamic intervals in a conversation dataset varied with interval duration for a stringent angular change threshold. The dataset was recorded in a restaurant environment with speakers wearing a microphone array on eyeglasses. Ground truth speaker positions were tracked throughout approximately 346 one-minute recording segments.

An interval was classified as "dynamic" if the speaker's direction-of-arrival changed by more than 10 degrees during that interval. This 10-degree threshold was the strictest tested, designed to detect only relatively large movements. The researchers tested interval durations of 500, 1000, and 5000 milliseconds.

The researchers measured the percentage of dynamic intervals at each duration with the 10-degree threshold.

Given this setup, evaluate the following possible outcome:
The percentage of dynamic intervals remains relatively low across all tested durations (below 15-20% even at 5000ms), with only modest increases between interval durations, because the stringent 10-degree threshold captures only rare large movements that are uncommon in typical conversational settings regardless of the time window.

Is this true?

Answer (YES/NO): YES